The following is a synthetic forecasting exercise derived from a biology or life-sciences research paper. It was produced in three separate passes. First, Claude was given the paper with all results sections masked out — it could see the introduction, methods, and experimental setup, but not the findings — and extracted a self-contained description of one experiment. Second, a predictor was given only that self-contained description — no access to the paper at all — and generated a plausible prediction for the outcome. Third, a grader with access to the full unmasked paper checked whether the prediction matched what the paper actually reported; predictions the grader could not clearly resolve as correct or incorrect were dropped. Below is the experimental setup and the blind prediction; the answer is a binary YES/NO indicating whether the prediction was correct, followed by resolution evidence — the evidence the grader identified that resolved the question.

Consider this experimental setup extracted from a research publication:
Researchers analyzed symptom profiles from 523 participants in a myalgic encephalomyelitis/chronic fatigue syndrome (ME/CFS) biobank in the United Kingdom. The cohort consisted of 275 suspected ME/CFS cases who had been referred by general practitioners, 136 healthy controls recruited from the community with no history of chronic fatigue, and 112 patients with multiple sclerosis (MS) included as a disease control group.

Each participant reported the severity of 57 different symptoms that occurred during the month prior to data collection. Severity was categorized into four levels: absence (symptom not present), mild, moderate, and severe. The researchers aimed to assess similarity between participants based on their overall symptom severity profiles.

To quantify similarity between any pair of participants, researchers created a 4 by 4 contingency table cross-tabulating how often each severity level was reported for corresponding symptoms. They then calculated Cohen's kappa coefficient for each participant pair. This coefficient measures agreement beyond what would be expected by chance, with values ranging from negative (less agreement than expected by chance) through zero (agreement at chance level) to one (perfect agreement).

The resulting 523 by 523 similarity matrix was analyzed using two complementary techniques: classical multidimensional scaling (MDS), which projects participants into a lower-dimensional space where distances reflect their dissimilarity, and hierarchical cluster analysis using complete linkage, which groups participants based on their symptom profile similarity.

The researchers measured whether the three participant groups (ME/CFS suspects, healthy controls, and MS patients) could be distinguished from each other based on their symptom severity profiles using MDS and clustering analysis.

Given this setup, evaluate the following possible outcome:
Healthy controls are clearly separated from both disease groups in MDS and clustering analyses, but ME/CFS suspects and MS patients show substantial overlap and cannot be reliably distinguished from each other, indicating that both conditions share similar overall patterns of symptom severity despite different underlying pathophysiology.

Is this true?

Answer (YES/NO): NO